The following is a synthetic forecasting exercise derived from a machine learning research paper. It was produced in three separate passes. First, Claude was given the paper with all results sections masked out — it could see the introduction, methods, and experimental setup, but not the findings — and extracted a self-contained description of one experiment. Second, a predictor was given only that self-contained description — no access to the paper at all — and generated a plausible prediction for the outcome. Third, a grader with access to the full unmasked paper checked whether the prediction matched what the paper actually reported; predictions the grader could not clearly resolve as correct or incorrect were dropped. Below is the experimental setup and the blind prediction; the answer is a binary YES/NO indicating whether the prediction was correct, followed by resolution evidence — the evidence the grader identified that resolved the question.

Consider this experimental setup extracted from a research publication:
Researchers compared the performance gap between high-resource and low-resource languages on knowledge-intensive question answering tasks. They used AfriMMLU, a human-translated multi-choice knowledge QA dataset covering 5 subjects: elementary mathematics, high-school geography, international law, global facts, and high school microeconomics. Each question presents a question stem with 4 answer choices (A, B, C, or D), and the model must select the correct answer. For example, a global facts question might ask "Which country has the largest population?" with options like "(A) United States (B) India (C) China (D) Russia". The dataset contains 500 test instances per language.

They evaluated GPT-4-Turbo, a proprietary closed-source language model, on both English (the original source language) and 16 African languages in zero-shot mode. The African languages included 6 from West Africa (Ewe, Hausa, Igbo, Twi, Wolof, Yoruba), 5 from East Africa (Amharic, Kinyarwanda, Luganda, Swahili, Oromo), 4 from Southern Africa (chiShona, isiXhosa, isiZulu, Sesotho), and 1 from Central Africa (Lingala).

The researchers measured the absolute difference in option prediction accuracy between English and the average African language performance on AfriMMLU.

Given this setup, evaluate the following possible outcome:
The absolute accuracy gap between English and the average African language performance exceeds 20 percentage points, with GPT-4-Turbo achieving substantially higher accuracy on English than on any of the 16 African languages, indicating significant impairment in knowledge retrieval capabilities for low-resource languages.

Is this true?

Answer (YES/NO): YES